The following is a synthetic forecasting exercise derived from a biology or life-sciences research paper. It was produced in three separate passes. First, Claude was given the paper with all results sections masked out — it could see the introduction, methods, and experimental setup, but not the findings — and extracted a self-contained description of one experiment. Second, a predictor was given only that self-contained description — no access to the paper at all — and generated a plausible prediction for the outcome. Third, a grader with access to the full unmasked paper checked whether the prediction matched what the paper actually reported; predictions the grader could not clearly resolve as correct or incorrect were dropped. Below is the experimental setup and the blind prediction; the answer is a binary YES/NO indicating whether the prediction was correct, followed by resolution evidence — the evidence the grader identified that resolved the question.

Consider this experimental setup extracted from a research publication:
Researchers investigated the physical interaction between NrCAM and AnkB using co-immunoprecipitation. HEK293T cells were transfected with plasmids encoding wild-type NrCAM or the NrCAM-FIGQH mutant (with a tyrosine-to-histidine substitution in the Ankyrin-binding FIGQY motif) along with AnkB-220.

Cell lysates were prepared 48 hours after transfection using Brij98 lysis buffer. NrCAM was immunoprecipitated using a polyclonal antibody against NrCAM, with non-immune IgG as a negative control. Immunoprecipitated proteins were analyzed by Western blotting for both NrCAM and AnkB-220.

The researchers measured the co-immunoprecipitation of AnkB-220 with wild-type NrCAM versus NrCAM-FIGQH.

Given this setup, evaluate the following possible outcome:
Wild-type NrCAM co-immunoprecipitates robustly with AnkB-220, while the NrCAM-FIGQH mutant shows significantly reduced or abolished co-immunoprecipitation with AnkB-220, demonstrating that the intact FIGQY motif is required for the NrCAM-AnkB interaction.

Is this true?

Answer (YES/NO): YES